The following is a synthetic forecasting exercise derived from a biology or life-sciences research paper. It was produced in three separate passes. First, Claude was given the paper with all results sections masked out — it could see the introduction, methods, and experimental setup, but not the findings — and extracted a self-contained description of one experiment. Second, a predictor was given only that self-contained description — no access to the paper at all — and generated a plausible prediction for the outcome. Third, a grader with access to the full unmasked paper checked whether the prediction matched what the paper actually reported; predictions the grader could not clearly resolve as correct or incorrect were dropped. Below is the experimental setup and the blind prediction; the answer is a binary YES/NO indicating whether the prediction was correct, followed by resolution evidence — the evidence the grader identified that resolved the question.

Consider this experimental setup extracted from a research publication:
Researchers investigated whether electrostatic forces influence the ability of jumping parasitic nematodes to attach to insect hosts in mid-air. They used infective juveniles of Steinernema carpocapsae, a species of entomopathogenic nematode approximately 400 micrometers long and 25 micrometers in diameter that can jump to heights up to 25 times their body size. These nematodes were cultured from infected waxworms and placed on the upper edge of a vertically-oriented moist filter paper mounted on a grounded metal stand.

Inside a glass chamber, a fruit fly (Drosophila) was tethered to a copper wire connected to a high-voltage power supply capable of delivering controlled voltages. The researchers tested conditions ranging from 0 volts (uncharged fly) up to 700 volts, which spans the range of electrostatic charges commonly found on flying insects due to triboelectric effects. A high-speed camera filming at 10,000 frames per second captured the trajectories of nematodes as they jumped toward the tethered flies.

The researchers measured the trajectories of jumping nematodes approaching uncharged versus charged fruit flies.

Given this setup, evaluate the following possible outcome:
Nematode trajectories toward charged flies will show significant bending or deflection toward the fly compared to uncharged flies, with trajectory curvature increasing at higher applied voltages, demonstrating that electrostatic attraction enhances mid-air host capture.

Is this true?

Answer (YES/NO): YES